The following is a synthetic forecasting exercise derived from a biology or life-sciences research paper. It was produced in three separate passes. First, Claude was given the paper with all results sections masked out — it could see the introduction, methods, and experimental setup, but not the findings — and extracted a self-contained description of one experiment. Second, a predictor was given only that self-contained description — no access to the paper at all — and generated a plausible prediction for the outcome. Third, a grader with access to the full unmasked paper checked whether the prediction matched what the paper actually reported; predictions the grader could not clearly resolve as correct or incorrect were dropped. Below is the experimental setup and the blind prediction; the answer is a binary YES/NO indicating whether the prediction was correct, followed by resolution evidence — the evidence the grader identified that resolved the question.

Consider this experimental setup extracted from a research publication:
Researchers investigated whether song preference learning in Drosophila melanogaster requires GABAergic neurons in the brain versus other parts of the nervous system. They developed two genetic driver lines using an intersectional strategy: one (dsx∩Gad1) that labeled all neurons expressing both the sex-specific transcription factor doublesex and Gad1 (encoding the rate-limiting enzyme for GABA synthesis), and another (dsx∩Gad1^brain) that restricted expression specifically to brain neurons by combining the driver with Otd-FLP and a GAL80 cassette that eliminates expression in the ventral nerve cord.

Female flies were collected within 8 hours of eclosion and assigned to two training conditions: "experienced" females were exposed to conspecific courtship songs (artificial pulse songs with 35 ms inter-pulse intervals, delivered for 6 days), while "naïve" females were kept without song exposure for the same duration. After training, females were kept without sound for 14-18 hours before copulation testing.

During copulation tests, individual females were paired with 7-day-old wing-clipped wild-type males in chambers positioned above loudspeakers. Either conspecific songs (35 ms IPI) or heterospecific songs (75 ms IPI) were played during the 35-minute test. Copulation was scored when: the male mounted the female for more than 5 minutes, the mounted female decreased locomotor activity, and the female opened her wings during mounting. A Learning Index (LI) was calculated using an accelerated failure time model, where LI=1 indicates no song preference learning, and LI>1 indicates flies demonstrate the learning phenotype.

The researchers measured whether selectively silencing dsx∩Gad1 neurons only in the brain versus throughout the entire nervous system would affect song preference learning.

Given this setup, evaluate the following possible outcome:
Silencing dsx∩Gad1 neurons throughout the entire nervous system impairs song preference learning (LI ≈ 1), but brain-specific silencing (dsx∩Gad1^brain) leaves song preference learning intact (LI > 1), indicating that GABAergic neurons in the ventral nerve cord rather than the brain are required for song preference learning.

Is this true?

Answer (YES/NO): NO